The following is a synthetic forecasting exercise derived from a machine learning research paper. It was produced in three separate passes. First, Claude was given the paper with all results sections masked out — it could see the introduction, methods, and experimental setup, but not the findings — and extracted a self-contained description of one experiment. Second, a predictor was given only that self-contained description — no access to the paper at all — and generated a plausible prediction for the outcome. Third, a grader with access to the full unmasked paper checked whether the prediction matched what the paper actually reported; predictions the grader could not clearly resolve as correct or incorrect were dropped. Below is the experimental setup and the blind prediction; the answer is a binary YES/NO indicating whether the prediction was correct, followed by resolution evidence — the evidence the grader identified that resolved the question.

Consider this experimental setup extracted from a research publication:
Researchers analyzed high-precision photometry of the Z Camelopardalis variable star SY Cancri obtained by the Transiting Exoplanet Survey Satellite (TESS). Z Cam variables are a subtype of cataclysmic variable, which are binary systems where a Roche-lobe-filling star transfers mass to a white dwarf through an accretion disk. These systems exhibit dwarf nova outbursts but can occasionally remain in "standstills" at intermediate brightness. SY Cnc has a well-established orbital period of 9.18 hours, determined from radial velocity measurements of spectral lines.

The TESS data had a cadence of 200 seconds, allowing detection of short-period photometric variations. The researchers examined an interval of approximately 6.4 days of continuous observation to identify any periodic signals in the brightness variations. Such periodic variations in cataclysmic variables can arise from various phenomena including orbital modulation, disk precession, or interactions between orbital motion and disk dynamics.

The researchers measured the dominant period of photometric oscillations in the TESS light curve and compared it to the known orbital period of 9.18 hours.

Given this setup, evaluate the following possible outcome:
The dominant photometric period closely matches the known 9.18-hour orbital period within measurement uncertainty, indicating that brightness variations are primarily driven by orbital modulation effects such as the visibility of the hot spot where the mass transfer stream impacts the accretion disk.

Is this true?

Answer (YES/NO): NO